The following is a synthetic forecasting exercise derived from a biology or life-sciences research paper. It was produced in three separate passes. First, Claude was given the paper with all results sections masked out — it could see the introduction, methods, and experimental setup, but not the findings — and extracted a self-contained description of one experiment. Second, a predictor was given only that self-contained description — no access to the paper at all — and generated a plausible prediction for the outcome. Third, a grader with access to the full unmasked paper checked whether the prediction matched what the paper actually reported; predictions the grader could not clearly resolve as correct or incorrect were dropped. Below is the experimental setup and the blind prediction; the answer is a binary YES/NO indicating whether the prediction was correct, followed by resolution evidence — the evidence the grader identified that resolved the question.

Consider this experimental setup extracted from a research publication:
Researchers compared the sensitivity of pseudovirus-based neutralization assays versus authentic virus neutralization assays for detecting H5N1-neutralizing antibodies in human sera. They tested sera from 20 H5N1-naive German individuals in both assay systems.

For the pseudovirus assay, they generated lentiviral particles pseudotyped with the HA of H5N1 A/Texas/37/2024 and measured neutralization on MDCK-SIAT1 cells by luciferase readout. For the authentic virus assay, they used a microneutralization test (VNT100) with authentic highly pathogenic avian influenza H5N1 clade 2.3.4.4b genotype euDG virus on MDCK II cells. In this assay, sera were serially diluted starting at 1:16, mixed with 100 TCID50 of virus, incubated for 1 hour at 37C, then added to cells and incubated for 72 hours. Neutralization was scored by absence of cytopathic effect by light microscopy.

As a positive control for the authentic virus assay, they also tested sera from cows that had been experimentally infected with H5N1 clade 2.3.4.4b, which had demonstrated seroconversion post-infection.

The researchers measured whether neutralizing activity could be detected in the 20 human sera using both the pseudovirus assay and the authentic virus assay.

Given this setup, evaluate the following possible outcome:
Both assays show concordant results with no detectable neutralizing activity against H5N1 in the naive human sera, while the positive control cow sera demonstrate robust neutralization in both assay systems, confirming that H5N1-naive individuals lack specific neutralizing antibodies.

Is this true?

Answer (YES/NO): NO